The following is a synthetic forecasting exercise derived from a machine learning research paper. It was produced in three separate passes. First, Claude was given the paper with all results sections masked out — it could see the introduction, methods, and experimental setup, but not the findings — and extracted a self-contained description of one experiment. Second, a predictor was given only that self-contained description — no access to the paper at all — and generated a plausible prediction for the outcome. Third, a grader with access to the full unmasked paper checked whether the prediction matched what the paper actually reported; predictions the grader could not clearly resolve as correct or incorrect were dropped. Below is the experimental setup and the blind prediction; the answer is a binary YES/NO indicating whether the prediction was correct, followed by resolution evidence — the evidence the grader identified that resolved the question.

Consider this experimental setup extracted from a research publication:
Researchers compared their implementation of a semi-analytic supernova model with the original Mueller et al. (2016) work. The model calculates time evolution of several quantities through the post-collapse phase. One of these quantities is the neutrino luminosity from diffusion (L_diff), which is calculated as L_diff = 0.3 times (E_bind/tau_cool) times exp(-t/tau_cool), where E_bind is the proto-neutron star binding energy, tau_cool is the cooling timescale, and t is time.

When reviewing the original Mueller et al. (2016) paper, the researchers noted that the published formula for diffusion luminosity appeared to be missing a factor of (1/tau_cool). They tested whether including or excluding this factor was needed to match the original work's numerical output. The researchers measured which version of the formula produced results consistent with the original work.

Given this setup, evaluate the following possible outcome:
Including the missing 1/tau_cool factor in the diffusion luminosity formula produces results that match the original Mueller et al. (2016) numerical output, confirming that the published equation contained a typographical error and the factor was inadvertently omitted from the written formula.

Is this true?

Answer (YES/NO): YES